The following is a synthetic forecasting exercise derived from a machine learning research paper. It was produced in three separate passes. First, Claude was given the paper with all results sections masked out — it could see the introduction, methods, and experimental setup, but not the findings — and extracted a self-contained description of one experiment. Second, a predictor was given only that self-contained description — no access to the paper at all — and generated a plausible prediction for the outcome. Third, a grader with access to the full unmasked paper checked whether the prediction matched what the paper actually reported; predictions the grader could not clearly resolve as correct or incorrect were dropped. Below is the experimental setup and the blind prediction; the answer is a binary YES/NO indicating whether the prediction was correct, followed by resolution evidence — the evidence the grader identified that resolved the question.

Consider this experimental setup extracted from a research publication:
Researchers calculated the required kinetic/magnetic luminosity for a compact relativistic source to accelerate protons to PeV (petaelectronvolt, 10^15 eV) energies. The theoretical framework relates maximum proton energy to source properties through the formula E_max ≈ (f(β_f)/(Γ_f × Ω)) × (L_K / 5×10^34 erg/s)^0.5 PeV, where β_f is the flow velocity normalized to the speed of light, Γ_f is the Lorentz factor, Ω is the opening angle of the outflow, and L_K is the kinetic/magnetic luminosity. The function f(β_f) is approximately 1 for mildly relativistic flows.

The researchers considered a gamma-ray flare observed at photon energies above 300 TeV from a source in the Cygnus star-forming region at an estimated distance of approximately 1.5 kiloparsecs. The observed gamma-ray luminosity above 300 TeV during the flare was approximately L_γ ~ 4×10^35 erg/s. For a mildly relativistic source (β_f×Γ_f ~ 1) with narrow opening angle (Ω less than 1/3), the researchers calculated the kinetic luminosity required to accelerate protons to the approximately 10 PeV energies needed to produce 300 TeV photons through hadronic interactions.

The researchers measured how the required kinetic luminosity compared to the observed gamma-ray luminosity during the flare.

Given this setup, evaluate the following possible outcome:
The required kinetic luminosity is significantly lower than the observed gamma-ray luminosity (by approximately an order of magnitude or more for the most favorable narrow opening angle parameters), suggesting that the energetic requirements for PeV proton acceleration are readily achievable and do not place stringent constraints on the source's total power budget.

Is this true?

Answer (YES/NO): NO